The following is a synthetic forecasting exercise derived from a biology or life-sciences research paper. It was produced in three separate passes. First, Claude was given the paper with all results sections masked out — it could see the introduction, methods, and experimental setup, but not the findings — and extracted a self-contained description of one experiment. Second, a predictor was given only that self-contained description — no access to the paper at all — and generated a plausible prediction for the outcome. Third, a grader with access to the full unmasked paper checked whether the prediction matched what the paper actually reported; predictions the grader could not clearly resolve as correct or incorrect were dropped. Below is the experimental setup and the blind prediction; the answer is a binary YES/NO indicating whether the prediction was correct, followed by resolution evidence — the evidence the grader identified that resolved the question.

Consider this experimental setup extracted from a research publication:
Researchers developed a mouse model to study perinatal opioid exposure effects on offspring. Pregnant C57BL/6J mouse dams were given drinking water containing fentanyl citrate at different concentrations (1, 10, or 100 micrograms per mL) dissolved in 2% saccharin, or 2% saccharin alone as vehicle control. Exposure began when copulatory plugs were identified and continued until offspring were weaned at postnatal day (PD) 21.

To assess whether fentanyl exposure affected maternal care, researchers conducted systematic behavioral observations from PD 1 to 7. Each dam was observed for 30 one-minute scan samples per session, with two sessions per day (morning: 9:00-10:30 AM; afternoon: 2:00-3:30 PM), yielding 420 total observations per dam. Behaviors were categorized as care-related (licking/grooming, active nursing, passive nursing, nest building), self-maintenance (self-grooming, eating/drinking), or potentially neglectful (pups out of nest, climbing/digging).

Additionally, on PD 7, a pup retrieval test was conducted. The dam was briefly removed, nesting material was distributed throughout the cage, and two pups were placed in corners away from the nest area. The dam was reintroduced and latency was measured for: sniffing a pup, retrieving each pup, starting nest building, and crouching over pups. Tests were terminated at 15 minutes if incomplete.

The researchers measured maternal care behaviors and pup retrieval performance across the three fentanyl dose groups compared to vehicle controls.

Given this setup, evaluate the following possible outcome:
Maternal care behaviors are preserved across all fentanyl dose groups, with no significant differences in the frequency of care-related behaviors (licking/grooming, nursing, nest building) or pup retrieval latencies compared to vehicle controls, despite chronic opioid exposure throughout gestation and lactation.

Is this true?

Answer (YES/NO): YES